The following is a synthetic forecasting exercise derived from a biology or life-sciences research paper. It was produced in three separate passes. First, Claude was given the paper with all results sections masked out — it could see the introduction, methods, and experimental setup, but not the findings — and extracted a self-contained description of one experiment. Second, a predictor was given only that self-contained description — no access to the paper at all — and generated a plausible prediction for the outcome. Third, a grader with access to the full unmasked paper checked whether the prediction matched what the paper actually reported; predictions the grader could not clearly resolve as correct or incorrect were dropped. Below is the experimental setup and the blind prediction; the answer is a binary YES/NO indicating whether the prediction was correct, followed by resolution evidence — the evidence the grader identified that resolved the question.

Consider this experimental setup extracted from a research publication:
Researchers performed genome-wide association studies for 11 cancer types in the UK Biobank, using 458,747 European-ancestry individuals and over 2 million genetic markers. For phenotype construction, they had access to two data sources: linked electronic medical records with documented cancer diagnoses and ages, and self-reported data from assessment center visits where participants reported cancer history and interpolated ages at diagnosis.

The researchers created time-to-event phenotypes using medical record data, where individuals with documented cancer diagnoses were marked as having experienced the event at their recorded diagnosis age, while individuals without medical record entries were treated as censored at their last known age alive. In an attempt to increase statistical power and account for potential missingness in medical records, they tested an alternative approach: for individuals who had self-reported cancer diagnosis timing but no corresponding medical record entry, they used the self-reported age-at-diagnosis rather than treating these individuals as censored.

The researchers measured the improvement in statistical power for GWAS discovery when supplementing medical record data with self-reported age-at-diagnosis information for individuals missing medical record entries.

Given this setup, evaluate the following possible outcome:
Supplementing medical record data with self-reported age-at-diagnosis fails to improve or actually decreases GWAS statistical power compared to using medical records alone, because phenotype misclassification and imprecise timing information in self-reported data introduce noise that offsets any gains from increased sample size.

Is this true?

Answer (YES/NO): NO